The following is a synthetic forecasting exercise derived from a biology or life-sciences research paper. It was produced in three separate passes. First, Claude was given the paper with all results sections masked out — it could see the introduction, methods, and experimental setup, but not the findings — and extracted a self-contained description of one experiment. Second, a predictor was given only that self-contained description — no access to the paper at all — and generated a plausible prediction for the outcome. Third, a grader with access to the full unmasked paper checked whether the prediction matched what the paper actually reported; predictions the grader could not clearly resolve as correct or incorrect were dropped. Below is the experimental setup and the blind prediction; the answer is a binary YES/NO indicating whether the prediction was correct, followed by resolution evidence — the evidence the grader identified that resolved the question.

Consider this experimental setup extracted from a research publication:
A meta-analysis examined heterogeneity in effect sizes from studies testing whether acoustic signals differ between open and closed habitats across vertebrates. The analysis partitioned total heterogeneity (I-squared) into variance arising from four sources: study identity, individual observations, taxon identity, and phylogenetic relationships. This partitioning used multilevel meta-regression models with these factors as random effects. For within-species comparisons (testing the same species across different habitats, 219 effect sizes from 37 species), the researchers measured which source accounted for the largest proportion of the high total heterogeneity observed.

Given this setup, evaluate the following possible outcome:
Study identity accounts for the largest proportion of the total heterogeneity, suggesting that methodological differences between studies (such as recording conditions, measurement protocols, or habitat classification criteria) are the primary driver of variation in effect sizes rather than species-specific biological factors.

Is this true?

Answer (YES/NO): NO